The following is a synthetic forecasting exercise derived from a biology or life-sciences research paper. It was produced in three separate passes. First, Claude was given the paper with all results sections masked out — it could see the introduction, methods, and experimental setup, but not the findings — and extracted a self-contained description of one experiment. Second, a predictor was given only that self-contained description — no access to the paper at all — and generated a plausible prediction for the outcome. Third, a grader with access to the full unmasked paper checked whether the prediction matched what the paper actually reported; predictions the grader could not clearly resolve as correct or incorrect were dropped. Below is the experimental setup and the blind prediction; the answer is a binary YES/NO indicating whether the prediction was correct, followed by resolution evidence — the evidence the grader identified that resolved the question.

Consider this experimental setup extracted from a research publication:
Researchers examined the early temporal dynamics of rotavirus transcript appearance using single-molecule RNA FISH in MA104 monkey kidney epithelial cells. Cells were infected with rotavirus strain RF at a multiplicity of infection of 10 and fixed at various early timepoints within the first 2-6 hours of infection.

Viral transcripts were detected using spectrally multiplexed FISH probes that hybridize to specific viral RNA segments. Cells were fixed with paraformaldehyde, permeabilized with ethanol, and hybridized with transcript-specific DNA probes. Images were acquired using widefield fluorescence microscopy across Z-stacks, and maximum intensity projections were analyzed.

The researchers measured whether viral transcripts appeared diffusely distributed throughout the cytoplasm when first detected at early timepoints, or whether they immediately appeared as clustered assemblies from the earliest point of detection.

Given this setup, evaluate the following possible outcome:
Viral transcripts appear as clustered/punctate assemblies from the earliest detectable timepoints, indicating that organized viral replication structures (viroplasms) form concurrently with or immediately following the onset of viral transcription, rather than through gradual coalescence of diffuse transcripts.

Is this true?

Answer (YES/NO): NO